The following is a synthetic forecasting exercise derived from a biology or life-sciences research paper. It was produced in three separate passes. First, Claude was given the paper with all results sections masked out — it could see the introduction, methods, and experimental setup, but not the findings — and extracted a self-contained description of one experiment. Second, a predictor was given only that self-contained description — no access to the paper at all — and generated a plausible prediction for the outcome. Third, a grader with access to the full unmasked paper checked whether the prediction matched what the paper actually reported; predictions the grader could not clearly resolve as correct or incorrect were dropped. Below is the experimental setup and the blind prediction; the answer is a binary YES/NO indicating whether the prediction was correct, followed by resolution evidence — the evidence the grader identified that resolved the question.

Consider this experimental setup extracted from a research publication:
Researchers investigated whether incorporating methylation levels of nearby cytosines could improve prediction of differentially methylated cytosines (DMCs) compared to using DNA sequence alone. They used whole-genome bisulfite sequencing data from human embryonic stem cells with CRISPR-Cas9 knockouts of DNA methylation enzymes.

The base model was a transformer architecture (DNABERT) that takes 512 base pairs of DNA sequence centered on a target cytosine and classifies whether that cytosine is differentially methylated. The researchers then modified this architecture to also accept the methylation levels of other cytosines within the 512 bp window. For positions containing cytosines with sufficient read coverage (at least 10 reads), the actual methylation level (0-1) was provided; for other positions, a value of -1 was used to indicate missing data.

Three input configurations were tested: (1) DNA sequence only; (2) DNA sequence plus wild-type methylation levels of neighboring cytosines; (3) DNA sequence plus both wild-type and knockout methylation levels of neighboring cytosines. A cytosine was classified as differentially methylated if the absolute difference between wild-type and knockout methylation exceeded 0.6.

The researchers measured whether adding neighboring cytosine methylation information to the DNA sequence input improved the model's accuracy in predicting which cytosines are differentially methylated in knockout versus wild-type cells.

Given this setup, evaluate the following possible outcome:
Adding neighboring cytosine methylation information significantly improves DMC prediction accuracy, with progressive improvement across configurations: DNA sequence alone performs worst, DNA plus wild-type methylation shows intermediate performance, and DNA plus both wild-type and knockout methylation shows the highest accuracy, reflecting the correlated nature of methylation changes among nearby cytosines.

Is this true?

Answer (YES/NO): NO